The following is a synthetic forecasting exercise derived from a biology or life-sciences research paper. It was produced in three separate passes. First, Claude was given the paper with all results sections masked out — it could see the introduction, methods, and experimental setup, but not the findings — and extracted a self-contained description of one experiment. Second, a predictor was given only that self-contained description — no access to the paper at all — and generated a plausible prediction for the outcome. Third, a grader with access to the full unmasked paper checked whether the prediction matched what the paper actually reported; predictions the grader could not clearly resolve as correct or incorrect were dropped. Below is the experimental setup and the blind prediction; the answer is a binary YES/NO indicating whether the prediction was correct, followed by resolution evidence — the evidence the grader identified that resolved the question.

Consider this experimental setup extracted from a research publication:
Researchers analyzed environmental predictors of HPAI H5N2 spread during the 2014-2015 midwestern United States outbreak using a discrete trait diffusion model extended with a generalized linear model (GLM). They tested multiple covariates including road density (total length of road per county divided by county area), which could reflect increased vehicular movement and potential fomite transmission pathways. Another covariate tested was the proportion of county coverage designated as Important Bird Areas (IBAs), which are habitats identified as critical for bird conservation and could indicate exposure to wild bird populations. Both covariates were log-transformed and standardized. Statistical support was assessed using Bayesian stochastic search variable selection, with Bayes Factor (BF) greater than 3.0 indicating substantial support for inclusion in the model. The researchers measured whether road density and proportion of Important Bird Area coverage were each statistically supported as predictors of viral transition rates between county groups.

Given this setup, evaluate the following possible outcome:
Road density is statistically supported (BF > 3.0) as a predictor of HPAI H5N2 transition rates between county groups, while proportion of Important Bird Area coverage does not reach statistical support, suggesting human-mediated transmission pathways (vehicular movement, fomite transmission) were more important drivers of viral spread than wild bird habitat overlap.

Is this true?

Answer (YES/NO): YES